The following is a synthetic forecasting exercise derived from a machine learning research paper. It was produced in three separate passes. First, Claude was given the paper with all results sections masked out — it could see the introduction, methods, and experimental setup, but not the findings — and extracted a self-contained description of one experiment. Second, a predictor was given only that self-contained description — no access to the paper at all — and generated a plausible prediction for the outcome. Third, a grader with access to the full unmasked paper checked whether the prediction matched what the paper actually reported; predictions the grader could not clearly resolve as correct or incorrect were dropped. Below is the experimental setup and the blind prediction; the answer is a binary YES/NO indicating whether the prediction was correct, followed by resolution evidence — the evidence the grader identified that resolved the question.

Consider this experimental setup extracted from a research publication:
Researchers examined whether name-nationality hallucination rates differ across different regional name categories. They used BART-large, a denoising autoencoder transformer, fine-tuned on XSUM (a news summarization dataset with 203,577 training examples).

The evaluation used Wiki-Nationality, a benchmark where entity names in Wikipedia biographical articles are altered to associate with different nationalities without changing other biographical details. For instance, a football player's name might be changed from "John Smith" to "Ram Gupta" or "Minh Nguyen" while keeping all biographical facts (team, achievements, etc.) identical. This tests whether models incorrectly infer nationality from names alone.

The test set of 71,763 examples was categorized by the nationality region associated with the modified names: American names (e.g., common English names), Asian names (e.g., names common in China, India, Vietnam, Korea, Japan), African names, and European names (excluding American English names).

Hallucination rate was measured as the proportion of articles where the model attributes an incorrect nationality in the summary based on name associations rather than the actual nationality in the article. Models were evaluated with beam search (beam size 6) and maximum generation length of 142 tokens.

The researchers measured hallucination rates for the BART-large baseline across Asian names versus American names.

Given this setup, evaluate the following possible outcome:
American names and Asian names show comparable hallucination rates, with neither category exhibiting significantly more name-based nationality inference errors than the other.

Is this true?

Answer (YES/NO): NO